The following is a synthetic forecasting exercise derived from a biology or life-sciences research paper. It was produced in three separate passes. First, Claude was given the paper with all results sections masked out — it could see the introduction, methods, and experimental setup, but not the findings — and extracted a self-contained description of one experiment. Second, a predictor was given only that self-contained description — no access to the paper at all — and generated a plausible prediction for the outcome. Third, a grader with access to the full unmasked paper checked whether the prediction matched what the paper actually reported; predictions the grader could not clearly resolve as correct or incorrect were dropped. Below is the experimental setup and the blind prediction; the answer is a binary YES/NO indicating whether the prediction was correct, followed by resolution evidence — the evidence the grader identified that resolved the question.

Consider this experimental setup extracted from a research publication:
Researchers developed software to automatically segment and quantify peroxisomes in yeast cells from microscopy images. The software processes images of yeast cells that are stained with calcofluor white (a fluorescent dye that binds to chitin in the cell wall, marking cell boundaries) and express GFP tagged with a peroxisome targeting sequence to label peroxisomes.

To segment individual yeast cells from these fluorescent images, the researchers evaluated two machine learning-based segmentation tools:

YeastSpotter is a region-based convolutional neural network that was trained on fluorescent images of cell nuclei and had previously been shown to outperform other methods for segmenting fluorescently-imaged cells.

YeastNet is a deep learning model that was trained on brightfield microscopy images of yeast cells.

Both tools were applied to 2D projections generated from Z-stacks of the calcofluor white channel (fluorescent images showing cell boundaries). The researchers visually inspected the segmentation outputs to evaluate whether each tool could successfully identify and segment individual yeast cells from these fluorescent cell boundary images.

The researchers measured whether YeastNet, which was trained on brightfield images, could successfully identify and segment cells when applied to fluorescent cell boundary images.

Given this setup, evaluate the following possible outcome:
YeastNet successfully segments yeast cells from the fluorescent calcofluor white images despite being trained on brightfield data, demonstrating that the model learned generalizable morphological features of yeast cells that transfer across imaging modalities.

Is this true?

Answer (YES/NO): NO